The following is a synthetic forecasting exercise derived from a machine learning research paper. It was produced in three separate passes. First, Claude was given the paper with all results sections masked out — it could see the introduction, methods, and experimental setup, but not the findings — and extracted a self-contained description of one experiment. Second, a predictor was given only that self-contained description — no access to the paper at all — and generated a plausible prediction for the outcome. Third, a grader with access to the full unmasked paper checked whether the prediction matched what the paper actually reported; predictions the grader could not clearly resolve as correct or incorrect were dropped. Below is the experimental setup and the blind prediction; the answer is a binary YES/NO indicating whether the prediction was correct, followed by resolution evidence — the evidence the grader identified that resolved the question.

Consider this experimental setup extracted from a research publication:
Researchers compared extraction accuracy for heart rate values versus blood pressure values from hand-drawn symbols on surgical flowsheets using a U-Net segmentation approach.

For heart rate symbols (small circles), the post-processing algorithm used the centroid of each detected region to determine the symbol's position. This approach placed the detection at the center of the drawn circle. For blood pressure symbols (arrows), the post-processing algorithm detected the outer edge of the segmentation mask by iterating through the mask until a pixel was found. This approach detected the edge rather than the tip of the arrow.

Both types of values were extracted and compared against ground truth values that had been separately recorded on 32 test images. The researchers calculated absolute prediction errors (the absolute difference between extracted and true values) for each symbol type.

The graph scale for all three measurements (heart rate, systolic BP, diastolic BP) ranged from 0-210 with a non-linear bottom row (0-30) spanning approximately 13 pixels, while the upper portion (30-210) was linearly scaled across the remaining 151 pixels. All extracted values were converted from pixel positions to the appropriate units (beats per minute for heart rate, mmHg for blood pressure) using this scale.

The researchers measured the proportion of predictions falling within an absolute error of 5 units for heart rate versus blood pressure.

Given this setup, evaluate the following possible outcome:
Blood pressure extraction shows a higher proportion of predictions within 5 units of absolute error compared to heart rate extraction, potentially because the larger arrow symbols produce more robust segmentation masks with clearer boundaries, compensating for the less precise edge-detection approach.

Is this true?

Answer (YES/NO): NO